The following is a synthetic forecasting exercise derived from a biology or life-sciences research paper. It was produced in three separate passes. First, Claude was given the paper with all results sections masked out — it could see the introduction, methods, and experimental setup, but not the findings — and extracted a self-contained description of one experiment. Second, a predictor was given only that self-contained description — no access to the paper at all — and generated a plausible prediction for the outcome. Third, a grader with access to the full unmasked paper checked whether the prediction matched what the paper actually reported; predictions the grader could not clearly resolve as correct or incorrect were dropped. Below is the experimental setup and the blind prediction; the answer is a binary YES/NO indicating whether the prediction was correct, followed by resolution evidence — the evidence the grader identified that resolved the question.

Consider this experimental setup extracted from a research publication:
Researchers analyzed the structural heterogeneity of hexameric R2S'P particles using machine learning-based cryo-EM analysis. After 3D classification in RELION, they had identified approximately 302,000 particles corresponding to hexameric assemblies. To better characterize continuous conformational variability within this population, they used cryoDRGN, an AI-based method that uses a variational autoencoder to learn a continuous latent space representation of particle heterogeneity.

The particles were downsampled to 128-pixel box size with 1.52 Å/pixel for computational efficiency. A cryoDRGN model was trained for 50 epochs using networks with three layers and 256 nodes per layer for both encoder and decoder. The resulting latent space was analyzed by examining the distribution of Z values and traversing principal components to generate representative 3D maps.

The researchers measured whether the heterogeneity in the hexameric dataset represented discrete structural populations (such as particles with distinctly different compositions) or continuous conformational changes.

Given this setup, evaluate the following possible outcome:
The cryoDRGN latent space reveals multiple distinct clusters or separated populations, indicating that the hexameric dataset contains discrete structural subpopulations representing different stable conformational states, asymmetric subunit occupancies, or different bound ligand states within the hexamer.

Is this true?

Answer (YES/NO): NO